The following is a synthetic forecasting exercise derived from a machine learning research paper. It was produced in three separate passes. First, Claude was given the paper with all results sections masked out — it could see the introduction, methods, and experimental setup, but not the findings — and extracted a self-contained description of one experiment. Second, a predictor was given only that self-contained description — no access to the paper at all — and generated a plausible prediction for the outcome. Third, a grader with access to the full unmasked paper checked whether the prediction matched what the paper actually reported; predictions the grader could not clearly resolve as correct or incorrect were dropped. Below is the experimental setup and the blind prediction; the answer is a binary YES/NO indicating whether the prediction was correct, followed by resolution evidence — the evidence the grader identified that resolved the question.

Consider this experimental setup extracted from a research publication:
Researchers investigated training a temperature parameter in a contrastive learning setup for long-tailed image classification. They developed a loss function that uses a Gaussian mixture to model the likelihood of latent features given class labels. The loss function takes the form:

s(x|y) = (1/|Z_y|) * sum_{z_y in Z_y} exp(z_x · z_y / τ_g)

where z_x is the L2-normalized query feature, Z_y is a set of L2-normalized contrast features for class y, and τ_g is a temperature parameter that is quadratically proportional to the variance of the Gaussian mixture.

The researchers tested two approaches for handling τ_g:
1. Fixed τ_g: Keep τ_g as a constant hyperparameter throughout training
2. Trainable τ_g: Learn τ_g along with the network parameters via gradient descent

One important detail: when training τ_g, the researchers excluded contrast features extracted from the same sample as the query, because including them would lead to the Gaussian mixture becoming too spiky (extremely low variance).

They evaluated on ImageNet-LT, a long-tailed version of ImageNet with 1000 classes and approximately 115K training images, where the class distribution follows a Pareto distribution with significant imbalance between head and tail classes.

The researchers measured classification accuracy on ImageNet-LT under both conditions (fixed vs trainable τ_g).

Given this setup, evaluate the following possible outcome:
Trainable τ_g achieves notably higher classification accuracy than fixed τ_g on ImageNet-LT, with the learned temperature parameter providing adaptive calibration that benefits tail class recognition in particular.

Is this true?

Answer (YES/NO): NO